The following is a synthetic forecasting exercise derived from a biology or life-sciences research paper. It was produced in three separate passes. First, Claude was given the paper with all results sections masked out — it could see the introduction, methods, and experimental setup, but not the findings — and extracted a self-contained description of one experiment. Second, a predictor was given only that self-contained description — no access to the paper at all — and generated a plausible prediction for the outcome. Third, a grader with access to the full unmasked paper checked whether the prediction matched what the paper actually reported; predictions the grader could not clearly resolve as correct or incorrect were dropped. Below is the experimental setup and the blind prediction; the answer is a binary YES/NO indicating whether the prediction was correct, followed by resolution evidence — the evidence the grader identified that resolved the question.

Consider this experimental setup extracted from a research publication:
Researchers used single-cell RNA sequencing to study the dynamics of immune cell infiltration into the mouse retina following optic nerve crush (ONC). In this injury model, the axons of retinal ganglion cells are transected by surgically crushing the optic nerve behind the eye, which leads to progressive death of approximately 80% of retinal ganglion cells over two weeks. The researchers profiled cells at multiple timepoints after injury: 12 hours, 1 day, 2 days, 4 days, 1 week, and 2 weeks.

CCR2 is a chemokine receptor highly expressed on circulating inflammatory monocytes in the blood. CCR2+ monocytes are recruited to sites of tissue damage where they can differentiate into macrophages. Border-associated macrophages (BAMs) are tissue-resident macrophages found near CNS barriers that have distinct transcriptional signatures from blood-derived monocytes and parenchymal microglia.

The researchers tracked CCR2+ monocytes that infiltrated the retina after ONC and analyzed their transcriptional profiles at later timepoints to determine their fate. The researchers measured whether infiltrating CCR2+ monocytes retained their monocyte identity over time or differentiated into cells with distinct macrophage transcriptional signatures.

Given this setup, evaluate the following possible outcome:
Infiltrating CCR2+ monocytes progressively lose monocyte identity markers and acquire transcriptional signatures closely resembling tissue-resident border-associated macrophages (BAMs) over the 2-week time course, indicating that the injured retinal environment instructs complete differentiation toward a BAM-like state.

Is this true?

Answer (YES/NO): NO